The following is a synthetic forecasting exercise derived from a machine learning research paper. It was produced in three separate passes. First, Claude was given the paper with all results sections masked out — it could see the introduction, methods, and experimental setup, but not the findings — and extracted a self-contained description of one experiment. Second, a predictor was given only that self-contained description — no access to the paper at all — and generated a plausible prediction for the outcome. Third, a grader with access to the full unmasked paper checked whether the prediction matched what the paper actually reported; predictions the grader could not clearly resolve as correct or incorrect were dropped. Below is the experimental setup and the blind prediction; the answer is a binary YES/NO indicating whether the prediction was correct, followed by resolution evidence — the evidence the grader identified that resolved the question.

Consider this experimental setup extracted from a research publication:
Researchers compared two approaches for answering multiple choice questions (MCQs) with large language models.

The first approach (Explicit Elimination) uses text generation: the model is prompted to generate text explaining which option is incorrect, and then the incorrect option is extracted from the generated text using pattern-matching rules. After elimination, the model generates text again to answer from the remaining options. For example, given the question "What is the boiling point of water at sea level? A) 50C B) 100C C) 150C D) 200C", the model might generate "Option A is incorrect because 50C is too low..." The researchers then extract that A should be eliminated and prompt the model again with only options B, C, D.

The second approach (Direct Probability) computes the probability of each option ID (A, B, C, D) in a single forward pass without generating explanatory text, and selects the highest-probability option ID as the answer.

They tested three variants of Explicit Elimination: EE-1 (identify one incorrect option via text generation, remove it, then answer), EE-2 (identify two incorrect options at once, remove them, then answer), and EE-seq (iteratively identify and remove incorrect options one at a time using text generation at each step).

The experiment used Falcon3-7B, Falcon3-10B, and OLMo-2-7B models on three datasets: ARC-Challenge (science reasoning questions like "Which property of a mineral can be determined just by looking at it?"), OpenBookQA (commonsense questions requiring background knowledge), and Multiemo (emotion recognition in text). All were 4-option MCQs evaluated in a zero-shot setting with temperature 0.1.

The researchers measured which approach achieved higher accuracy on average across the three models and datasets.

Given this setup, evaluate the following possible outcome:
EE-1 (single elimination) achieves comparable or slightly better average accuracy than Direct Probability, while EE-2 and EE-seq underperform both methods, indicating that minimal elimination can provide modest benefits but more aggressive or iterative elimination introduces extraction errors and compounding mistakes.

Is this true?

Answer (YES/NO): NO